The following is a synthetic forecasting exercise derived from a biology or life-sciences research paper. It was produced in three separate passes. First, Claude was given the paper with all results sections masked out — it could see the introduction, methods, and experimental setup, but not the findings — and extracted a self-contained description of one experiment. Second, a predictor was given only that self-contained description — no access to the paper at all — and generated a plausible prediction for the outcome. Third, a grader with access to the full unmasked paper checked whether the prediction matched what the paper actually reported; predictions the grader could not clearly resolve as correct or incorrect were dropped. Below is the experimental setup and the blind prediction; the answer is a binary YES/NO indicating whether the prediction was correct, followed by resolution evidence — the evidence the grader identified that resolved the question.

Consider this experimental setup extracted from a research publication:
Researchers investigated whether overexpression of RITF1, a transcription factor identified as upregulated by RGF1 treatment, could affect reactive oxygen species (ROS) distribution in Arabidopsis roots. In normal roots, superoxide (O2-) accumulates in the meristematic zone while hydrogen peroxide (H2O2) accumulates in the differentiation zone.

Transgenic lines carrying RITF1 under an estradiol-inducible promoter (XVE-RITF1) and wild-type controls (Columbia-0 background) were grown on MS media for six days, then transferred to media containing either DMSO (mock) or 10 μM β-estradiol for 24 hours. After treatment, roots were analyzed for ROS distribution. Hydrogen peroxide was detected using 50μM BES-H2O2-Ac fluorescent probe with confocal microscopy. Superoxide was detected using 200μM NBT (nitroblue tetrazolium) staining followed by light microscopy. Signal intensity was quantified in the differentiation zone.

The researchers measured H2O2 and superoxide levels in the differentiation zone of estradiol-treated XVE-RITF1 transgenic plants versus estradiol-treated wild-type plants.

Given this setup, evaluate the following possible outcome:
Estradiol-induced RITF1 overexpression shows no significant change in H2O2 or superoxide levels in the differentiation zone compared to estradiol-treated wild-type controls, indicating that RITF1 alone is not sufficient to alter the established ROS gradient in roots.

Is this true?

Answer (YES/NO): NO